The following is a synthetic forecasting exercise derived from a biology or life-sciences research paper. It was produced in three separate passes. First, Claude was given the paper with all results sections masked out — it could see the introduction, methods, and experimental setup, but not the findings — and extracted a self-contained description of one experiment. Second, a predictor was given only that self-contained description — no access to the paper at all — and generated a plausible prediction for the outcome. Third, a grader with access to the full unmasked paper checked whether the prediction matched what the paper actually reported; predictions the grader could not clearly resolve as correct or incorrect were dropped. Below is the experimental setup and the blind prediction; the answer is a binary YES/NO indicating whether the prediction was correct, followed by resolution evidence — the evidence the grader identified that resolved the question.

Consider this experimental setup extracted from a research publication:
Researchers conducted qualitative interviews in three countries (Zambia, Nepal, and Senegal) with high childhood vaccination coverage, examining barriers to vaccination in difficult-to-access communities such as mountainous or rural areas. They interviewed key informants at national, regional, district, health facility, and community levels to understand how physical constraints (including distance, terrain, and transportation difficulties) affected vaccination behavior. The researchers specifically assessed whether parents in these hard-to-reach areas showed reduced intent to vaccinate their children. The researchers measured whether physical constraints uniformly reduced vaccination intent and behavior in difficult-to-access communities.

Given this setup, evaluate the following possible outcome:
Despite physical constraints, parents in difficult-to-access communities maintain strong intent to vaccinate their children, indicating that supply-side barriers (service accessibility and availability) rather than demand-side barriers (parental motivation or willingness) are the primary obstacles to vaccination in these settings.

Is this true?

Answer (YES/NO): NO